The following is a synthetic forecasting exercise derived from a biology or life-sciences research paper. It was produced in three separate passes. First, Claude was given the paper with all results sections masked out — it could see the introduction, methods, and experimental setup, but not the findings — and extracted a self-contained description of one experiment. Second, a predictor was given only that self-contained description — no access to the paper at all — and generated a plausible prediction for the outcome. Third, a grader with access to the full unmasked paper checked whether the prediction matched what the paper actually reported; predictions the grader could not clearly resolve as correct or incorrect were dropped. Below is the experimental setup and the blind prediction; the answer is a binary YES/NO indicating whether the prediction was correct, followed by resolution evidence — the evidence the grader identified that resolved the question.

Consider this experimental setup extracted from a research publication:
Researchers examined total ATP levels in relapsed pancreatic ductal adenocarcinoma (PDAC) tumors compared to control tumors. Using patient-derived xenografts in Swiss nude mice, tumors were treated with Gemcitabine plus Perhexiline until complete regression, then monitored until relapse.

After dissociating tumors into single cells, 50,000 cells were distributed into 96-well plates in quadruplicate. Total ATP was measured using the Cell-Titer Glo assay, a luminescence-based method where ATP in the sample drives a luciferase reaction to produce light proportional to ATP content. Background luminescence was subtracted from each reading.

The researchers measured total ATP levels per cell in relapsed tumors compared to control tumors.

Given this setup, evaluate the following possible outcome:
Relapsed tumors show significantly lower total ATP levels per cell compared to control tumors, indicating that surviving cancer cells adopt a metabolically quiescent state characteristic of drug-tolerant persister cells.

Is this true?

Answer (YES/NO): NO